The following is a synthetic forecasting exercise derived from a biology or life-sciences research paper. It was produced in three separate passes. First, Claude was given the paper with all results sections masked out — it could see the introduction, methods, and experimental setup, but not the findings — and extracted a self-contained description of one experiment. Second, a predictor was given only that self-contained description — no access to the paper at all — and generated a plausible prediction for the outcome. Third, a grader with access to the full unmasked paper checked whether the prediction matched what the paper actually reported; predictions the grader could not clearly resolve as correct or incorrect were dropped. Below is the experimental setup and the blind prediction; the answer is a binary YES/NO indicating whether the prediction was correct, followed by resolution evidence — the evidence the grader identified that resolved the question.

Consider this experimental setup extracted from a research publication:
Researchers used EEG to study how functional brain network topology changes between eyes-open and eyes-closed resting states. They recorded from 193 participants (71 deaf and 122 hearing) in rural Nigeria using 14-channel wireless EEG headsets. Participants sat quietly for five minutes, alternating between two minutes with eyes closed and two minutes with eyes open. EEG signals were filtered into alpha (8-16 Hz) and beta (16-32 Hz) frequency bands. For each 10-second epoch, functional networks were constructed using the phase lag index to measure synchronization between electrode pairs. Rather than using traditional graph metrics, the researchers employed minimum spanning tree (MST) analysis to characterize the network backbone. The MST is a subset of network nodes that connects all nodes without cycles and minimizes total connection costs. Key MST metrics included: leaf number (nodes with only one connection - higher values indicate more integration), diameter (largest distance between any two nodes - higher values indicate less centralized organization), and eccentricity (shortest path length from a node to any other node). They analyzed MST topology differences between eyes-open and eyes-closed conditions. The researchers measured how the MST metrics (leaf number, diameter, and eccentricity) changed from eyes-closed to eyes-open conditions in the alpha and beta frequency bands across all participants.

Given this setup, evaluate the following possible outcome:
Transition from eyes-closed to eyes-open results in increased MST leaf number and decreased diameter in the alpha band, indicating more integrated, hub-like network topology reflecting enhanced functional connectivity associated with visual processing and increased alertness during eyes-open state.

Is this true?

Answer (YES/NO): NO